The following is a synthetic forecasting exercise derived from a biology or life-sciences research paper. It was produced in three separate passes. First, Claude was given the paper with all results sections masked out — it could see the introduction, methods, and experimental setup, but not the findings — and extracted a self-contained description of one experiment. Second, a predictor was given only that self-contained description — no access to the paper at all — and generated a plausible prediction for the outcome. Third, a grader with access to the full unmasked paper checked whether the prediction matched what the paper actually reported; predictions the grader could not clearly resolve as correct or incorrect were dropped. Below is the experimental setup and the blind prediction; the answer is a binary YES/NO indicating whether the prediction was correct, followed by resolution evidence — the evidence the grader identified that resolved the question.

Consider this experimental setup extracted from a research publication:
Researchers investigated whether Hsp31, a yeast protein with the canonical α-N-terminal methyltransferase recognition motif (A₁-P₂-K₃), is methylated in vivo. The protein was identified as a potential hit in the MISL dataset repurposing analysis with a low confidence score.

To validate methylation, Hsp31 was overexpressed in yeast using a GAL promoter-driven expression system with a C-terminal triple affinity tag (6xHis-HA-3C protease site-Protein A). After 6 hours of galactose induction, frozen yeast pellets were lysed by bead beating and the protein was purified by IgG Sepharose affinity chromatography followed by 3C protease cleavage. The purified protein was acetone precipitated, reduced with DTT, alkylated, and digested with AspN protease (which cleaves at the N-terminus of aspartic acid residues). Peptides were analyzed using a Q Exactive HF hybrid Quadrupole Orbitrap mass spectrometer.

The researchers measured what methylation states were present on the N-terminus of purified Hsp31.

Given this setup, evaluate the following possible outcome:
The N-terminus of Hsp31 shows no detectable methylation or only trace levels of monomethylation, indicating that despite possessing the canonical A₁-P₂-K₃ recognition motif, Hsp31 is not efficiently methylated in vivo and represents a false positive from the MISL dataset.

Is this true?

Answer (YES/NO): NO